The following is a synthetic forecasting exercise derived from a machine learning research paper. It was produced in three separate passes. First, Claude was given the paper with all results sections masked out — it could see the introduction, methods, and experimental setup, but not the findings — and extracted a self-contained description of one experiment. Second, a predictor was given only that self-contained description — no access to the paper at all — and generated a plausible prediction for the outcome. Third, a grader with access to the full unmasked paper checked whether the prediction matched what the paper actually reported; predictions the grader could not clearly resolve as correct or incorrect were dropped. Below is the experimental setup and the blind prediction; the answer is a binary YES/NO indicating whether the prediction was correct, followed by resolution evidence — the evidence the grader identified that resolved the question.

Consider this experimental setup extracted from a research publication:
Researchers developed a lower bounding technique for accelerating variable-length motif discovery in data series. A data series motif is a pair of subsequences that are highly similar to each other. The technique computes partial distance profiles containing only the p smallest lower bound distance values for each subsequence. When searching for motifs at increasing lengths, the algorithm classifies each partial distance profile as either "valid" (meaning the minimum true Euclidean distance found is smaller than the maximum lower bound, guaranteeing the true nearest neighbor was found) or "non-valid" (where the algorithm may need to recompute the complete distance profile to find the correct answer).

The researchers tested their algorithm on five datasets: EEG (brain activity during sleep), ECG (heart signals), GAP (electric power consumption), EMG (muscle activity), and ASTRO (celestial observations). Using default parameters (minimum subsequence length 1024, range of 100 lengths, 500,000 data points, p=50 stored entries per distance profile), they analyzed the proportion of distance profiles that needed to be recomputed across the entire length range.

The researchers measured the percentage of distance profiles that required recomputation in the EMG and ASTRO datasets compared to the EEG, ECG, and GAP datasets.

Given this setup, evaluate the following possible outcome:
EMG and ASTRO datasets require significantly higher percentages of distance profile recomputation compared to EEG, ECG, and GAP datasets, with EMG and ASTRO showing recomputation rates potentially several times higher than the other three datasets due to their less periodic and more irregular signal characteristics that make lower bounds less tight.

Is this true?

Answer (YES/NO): YES